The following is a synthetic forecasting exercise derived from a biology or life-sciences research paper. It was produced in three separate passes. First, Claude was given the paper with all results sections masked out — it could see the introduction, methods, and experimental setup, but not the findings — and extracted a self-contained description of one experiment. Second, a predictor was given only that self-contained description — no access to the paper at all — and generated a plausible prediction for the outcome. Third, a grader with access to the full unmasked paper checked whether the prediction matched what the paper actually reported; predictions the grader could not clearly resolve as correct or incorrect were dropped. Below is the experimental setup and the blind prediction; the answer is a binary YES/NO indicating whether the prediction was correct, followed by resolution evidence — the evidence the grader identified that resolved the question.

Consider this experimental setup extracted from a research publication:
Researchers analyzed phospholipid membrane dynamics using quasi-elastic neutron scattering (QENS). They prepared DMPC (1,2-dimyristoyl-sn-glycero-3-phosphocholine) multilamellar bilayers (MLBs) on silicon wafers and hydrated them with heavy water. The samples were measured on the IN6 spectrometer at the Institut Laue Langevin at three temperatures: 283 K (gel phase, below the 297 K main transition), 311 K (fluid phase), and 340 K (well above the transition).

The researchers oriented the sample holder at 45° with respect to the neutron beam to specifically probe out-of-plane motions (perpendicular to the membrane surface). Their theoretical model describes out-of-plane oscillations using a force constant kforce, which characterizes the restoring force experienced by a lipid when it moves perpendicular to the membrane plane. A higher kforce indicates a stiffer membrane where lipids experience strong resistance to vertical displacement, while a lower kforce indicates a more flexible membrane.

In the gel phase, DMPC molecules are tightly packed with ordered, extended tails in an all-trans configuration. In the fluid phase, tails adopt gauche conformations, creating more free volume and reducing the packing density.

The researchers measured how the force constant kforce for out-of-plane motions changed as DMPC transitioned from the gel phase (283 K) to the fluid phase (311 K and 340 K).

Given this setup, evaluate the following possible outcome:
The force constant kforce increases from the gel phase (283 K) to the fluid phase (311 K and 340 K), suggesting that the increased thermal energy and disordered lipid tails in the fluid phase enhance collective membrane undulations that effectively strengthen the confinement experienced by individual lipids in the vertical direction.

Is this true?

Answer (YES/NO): NO